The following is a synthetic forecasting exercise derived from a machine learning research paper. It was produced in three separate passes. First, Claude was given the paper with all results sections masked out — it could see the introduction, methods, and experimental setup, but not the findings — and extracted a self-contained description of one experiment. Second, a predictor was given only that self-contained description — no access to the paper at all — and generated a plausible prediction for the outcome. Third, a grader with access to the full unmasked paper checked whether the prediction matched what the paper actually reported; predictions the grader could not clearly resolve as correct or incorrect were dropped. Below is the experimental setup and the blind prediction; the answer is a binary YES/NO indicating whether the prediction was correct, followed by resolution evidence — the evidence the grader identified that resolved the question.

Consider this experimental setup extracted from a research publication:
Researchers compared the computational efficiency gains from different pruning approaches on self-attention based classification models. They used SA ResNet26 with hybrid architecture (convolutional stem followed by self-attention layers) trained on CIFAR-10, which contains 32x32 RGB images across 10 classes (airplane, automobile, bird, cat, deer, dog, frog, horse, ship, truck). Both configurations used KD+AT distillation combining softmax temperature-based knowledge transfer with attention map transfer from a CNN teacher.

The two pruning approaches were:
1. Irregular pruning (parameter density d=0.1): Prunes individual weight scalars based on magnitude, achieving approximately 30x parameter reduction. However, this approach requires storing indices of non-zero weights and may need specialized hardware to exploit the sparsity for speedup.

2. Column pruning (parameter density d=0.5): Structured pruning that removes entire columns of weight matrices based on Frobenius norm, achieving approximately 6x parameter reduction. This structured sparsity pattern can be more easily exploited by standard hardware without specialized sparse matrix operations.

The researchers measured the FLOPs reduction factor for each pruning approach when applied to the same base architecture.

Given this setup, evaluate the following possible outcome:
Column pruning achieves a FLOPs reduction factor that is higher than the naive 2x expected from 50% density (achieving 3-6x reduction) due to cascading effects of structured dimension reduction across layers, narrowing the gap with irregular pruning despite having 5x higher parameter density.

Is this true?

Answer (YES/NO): NO